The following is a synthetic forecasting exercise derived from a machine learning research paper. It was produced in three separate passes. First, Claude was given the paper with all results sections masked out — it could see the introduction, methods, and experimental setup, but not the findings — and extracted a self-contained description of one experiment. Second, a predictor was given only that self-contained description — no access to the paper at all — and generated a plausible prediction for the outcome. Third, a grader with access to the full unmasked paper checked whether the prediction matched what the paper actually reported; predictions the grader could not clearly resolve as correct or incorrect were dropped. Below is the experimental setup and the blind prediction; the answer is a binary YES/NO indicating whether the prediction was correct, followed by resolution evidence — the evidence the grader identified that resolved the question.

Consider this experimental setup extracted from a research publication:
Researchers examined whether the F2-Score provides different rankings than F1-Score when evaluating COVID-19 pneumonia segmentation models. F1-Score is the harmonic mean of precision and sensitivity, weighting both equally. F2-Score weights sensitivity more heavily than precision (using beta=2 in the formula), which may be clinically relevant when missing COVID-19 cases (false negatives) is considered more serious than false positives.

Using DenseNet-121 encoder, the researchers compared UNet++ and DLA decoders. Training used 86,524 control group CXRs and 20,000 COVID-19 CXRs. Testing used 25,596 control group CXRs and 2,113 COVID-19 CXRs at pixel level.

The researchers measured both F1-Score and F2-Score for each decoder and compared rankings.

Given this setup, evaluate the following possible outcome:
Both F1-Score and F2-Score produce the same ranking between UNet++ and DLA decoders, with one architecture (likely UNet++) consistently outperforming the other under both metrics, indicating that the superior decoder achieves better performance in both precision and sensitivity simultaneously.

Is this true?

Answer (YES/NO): NO